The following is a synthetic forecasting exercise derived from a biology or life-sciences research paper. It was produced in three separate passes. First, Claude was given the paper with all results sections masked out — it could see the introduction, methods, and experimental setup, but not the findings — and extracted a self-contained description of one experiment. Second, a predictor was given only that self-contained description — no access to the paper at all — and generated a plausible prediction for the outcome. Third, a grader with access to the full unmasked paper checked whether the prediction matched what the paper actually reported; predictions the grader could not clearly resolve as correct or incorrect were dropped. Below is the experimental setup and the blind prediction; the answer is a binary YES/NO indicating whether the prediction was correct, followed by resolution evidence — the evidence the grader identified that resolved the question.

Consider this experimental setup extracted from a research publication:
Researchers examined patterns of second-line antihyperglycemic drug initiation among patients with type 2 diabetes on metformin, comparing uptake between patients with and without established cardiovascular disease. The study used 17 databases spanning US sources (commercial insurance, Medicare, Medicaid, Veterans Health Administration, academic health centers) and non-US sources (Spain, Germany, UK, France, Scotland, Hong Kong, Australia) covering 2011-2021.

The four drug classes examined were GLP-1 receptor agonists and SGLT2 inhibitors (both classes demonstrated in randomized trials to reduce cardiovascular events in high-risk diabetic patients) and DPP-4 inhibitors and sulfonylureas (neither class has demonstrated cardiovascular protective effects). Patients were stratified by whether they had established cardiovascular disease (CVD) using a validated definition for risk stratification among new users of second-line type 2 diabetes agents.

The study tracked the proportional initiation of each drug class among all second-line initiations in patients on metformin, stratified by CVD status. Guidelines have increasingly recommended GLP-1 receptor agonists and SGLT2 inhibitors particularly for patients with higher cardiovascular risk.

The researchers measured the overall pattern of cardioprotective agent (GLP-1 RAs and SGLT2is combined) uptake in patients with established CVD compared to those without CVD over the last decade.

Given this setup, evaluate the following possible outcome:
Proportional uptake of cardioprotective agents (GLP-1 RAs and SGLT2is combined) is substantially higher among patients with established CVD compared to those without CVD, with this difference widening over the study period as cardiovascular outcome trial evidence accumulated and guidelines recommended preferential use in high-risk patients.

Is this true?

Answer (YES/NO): NO